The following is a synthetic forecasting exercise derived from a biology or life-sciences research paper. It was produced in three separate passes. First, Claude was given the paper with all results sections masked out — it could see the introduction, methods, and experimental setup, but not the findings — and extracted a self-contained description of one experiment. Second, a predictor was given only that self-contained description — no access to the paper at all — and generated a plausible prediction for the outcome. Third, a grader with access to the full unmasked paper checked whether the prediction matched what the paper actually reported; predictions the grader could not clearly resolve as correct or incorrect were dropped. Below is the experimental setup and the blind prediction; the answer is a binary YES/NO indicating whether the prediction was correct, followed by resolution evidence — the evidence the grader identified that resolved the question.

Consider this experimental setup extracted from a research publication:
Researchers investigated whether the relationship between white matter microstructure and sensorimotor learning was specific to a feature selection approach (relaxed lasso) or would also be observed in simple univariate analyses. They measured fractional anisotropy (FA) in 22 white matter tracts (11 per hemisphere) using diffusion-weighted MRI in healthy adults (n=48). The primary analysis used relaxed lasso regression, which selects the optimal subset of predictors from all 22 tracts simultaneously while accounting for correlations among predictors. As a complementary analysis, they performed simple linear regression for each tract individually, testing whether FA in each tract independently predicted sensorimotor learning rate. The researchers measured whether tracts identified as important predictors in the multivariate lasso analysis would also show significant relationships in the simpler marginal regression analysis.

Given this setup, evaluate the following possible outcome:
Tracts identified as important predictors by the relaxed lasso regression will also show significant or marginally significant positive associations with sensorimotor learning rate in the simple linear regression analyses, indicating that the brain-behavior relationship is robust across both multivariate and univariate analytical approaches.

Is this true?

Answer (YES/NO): YES